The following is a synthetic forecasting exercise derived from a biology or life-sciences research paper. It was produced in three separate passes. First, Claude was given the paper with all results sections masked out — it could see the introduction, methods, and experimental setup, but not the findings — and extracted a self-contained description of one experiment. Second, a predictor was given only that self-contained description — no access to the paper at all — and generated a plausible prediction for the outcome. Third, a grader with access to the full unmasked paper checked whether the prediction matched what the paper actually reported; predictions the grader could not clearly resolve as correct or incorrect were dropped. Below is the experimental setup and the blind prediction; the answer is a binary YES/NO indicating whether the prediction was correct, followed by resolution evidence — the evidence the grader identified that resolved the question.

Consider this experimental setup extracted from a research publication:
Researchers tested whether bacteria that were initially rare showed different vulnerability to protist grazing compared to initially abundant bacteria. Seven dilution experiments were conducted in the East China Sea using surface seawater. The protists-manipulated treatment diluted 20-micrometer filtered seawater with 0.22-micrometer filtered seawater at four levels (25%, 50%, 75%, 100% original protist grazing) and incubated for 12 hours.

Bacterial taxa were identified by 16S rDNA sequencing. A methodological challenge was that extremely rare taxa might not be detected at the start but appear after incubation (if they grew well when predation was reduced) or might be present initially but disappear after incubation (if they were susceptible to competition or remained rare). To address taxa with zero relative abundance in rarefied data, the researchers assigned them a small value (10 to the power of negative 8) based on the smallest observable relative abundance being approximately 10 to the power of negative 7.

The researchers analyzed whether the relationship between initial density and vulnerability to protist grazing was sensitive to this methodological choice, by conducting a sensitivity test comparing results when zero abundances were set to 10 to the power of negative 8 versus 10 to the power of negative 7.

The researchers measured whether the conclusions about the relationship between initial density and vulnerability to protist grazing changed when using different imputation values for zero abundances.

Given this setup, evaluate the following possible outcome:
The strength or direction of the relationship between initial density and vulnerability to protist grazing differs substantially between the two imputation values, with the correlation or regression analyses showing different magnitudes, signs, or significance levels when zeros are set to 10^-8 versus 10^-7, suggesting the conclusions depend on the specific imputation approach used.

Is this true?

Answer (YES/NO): NO